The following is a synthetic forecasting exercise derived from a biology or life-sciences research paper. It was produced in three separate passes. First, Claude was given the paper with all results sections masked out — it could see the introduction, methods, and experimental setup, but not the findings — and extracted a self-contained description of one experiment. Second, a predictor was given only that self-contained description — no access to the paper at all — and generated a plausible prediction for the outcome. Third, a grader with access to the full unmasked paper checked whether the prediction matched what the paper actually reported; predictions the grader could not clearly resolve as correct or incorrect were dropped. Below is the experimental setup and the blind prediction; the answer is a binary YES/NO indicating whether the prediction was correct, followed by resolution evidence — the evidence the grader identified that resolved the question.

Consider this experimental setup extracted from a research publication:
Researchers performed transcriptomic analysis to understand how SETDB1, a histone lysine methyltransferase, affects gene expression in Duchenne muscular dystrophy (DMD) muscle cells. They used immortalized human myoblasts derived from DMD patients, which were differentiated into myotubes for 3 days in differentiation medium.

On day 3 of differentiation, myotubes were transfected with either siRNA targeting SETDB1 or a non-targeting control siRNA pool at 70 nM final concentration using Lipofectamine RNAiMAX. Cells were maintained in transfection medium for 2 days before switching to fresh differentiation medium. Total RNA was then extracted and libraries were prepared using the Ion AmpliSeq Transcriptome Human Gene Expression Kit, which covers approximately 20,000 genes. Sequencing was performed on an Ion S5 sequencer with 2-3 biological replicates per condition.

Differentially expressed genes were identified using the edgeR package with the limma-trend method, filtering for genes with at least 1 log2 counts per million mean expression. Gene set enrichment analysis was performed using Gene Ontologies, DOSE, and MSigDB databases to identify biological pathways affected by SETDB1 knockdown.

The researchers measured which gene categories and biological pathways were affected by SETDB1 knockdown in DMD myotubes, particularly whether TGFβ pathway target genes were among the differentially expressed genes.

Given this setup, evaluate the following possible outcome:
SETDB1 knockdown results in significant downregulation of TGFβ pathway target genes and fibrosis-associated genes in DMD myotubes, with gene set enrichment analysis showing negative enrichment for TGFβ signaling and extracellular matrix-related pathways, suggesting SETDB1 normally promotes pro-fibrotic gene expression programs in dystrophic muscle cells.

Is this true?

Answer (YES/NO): YES